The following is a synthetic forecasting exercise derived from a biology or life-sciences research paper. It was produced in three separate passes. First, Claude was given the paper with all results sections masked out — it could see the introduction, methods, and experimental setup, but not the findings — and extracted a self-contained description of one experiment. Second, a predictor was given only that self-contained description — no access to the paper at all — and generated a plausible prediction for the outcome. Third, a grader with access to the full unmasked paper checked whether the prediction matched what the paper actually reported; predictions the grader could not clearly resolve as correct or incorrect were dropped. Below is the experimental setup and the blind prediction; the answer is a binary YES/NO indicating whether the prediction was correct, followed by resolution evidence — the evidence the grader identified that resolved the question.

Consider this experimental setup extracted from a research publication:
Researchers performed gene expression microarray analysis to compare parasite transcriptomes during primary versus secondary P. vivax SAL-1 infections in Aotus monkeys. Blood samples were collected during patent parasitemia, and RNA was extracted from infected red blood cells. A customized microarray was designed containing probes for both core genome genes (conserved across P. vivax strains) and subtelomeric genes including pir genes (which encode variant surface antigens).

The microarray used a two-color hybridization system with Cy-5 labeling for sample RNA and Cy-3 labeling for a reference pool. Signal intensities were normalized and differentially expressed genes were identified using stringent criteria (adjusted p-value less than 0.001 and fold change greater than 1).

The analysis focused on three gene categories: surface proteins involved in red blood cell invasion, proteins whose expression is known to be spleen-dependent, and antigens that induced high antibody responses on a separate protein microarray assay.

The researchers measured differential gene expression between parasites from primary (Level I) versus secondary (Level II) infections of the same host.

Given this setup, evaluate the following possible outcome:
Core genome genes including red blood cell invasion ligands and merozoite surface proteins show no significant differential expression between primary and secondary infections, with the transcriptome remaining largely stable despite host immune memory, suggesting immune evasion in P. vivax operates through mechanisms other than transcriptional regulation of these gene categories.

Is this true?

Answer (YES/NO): YES